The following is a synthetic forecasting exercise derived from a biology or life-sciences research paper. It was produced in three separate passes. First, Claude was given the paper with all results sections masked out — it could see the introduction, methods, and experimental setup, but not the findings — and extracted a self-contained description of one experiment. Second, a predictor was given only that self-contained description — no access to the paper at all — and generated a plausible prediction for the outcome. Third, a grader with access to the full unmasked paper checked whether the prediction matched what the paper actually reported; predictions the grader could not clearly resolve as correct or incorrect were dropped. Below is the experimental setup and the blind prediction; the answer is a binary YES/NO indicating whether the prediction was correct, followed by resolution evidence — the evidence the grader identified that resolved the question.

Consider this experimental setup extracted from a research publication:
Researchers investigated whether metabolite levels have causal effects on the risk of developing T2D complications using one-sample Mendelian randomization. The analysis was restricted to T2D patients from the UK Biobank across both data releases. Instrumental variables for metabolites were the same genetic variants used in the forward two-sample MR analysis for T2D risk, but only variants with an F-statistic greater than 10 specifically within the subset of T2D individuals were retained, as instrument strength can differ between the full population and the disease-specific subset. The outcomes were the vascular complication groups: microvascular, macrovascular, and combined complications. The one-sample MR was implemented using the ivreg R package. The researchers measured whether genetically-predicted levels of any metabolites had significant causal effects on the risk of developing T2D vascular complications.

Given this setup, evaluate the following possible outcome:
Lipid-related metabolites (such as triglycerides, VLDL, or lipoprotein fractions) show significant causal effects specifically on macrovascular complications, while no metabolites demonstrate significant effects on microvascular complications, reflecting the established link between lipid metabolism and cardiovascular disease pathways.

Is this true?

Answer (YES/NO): NO